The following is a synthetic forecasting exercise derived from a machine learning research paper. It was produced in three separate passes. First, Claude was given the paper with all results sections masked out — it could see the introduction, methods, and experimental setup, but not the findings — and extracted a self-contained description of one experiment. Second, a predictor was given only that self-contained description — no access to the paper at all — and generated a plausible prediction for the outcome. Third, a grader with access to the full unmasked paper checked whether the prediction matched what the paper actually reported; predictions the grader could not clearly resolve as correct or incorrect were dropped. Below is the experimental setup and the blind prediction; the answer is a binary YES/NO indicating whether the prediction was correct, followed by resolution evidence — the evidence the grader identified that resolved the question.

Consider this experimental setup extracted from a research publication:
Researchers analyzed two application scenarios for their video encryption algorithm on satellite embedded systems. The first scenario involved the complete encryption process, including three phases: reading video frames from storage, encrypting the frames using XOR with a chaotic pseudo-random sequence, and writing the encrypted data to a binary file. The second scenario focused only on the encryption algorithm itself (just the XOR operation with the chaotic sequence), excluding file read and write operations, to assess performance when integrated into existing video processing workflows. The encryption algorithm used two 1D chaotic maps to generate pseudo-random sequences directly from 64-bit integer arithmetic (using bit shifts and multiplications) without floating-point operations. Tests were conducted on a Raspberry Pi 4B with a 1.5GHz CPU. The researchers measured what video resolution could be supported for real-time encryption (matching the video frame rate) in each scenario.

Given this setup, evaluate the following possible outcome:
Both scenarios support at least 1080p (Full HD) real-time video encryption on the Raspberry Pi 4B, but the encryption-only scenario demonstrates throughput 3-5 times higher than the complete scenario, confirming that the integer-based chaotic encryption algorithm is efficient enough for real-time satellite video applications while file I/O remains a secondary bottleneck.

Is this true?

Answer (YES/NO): NO